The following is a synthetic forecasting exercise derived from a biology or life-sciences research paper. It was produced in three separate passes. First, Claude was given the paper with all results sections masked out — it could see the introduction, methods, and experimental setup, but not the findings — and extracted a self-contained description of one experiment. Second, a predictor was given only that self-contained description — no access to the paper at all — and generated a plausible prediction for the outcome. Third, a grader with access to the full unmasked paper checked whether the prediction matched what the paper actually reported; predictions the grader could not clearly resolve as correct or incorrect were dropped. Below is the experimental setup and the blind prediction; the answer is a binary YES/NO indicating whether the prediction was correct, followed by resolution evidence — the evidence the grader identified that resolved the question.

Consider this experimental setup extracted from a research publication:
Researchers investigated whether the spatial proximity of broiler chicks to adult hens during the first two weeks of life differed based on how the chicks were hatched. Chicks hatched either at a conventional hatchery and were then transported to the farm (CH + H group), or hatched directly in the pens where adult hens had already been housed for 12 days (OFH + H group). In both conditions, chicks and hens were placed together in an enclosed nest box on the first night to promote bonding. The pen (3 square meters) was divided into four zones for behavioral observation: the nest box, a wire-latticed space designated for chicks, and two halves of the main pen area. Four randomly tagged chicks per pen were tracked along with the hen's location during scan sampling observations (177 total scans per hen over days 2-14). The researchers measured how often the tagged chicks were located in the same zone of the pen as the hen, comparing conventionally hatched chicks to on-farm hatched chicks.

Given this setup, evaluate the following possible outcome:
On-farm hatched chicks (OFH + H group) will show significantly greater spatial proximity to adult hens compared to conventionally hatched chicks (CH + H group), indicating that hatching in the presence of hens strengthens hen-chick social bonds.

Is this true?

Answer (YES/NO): NO